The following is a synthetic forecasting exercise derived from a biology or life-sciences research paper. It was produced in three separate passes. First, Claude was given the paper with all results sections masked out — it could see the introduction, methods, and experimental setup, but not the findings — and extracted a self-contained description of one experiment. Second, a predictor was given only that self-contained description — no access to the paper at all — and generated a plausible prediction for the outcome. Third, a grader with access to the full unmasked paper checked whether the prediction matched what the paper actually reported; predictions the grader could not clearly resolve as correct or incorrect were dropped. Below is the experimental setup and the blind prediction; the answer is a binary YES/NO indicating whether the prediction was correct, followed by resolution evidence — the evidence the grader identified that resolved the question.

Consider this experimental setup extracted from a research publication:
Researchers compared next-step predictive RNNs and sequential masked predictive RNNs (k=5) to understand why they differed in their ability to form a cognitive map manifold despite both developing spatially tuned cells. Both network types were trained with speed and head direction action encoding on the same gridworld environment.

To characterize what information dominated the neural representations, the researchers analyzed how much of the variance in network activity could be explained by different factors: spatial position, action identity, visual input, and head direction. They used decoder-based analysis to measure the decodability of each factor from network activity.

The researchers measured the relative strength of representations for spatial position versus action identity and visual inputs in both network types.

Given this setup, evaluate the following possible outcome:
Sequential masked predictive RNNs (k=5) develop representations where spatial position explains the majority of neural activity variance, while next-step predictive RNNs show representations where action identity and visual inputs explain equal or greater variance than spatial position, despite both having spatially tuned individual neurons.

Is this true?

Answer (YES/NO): YES